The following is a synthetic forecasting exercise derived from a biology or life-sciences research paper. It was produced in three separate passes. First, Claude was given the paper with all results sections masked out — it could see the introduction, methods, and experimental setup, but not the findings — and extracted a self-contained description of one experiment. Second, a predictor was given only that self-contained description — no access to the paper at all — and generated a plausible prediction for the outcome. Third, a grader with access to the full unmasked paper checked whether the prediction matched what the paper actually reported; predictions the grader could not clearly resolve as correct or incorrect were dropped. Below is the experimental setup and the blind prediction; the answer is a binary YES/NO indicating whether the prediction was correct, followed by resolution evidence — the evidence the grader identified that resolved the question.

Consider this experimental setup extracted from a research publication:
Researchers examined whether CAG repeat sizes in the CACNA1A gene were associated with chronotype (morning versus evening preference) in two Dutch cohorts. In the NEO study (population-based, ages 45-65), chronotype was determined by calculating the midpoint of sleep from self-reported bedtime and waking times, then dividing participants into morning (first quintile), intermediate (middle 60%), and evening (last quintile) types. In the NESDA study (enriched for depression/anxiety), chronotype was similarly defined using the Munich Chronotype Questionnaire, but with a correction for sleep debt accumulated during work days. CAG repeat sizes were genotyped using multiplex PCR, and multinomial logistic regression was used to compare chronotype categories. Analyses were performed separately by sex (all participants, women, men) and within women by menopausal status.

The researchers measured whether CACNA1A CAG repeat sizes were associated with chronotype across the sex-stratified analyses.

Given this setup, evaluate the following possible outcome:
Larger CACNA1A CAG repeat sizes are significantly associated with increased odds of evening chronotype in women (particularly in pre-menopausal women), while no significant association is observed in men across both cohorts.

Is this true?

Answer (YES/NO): NO